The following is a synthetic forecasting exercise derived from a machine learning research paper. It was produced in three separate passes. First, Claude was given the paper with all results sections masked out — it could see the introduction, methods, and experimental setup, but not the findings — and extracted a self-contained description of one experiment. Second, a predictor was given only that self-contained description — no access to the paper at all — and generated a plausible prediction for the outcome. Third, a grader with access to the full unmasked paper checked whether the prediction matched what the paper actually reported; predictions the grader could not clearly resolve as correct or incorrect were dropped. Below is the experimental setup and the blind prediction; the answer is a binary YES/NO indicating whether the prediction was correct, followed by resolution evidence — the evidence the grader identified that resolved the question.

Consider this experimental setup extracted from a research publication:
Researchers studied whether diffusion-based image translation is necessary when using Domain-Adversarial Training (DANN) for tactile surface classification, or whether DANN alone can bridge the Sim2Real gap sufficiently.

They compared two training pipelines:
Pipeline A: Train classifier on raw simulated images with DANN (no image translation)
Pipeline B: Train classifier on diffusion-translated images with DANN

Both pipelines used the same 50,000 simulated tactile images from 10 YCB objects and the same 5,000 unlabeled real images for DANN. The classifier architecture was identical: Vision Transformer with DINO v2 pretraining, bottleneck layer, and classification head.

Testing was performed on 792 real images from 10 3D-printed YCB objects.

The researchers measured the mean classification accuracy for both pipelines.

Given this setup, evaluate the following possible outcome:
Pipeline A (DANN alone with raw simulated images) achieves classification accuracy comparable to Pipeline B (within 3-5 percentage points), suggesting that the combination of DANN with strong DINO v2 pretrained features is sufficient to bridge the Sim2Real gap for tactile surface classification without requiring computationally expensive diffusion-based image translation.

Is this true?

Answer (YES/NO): NO